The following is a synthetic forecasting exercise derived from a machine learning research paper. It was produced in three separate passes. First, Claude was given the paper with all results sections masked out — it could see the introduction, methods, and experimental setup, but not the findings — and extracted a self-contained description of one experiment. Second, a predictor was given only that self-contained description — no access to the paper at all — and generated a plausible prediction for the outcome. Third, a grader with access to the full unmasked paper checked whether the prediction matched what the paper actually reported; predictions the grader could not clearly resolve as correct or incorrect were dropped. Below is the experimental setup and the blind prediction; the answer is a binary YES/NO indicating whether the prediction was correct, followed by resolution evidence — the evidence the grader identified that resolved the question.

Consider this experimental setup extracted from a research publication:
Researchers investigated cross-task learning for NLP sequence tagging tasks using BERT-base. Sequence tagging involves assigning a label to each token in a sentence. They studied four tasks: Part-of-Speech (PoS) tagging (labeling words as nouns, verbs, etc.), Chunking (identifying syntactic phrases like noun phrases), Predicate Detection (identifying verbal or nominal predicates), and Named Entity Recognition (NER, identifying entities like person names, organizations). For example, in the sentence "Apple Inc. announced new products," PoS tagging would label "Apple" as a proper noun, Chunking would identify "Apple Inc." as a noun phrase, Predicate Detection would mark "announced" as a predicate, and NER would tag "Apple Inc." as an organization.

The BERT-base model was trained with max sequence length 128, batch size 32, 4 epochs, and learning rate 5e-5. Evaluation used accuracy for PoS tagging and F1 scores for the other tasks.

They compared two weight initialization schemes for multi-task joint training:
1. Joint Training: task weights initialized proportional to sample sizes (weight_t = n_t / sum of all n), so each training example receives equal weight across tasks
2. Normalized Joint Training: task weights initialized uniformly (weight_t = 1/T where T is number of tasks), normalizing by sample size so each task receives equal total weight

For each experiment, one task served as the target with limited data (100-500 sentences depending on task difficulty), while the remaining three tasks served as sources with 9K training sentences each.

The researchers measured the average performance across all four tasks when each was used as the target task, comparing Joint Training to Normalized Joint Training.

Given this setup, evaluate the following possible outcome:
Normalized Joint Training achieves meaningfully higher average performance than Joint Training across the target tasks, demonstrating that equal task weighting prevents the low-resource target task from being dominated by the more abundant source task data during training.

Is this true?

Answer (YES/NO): YES